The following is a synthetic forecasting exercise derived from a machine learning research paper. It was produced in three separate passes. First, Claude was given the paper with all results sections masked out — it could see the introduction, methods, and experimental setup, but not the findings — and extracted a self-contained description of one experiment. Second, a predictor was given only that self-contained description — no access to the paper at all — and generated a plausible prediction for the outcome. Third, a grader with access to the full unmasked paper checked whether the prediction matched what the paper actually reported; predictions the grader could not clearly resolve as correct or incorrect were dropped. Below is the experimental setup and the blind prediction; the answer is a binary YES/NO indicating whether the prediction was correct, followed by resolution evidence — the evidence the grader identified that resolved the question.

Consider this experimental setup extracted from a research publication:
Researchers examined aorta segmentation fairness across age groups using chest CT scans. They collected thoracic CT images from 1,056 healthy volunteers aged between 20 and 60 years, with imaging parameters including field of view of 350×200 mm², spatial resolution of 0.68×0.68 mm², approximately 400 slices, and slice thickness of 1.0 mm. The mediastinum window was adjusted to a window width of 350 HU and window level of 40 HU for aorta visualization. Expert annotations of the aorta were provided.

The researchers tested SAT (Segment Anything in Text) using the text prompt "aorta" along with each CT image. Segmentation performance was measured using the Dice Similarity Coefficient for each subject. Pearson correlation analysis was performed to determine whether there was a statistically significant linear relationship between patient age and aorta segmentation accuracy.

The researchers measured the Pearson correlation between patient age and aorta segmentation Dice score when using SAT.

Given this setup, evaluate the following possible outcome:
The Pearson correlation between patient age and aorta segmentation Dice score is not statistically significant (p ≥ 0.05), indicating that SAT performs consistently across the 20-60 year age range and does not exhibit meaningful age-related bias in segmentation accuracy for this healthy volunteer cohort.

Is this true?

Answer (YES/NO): NO